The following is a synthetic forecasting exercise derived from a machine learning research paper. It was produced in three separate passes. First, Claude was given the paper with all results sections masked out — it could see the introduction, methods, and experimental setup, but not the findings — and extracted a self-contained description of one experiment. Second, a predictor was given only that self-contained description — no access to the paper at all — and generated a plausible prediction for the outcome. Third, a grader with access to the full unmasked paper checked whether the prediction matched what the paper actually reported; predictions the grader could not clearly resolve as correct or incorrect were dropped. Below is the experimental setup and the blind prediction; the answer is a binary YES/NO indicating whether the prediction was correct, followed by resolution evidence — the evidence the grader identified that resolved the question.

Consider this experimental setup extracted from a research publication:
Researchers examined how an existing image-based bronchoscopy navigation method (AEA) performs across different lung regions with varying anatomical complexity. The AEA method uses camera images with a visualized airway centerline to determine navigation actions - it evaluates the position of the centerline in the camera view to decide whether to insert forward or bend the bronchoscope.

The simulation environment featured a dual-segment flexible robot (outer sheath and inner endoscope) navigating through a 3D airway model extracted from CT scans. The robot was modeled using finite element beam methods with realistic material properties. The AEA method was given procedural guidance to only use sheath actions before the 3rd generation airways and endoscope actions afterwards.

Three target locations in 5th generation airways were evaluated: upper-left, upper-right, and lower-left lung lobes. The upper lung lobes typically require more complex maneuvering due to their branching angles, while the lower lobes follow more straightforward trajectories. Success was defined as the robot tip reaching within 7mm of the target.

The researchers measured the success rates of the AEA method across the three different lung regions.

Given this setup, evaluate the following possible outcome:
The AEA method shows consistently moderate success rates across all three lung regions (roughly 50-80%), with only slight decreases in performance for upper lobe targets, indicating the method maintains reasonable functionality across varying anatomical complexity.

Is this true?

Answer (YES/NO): NO